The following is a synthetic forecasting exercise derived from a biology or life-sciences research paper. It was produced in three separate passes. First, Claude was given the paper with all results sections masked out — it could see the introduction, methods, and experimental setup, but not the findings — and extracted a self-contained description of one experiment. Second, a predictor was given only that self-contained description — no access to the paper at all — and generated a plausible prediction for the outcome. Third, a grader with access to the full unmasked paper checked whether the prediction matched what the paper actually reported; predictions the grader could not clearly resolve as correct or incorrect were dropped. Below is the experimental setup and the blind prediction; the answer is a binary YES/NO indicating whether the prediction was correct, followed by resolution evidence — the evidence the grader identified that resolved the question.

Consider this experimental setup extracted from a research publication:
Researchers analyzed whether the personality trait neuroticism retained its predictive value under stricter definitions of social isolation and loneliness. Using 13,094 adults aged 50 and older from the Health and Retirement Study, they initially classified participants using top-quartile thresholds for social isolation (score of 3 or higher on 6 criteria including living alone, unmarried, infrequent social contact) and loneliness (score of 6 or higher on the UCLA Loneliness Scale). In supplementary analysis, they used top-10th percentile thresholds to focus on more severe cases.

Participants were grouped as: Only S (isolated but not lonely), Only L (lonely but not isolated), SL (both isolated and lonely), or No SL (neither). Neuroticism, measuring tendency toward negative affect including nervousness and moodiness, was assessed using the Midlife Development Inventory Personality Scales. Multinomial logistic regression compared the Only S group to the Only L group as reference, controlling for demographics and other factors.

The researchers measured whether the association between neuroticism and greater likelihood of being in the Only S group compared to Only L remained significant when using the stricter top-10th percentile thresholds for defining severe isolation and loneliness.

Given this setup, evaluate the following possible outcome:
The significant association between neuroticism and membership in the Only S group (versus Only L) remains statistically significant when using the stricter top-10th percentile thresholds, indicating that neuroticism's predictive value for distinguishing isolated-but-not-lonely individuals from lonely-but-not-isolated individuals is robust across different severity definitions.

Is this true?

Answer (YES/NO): YES